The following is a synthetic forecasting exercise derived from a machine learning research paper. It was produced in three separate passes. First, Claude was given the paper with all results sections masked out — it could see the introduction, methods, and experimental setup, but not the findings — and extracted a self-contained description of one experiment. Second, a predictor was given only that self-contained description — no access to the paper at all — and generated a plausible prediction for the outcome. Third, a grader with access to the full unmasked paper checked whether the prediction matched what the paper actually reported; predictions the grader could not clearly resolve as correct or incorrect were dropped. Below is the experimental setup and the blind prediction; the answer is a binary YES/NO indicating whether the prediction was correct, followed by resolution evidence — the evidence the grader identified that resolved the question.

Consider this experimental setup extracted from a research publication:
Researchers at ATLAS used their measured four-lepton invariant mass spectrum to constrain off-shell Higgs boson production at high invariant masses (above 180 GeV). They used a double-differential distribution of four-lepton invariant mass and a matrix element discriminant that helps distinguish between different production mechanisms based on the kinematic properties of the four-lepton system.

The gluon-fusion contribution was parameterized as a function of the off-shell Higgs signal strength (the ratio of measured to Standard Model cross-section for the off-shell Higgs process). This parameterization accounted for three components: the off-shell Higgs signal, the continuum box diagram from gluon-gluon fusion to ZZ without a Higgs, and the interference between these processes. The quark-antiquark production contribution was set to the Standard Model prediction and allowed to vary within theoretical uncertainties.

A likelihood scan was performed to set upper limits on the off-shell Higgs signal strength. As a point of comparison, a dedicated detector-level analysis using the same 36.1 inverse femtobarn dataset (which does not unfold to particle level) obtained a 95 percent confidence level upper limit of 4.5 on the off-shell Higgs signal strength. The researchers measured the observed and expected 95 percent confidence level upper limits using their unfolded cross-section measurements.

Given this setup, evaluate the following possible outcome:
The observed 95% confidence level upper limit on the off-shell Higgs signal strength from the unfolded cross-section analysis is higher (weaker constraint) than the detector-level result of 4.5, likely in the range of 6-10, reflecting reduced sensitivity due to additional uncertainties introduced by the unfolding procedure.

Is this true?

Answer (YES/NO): YES